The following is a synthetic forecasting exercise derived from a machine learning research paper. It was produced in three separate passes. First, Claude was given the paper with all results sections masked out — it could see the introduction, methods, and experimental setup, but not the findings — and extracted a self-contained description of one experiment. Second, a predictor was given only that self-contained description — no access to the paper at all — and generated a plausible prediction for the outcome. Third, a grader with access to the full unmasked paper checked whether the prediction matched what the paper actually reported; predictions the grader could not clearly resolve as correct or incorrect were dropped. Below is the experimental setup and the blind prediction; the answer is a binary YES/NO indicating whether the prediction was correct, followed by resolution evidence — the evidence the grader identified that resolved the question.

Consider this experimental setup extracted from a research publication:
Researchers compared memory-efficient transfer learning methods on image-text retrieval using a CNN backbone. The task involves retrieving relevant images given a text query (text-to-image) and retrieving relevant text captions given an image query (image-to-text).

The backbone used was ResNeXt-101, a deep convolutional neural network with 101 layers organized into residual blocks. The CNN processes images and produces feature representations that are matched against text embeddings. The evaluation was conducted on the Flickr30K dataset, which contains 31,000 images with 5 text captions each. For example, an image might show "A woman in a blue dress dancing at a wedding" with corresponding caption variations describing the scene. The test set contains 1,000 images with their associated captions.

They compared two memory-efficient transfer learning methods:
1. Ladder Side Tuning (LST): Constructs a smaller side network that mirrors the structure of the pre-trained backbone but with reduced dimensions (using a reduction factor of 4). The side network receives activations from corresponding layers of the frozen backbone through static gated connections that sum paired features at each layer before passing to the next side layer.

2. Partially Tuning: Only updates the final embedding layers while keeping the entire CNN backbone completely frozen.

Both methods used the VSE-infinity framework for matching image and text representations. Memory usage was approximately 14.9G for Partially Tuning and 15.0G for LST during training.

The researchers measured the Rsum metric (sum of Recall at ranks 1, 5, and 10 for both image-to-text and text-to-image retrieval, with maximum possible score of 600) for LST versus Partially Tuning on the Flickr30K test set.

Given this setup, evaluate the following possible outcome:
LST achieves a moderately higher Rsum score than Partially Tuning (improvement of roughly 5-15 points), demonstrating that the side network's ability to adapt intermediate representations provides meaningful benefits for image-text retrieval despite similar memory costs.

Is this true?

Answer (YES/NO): NO